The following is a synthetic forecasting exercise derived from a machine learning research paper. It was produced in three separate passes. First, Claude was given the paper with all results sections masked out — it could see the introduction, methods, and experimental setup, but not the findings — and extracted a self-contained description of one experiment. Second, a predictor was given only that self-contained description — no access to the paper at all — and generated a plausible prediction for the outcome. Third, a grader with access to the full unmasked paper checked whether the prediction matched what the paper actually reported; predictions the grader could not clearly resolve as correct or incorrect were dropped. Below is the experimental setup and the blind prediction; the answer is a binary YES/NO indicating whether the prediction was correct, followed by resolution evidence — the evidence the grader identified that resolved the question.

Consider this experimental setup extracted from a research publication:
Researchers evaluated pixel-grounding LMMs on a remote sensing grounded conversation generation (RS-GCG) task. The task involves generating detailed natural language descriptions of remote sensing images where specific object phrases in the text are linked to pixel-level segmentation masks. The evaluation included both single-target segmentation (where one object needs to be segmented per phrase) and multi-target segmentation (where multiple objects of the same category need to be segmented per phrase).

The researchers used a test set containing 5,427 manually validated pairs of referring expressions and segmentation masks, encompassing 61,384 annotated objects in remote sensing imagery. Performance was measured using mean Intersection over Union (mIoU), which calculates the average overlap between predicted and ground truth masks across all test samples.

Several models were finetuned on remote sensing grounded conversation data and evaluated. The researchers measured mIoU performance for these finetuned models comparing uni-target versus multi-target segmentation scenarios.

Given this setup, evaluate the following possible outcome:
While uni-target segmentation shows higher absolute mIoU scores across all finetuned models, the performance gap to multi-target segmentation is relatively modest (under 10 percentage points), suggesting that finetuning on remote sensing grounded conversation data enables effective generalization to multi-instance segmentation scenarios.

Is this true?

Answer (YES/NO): NO